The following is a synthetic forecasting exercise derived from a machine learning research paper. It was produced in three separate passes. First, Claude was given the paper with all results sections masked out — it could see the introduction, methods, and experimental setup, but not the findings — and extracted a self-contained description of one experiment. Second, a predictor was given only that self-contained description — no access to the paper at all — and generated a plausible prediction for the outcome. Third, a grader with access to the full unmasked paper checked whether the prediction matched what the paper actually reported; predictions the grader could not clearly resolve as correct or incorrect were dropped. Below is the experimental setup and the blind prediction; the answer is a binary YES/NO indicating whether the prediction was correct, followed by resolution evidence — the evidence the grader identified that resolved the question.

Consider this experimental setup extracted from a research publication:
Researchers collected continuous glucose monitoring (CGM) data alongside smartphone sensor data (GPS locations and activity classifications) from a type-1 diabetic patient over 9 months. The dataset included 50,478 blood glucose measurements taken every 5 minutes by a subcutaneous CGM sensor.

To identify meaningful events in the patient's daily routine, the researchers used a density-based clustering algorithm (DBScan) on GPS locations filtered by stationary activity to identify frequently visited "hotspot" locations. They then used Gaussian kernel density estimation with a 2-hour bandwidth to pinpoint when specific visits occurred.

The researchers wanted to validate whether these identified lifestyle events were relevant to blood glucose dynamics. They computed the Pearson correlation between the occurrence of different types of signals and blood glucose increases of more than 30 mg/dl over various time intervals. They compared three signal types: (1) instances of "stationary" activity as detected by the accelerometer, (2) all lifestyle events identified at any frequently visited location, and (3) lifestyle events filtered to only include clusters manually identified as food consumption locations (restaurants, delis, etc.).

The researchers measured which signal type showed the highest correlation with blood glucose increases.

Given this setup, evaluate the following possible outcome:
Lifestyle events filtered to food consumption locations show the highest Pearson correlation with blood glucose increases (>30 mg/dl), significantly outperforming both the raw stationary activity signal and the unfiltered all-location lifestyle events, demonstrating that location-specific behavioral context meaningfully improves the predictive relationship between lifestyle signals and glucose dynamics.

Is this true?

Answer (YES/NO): YES